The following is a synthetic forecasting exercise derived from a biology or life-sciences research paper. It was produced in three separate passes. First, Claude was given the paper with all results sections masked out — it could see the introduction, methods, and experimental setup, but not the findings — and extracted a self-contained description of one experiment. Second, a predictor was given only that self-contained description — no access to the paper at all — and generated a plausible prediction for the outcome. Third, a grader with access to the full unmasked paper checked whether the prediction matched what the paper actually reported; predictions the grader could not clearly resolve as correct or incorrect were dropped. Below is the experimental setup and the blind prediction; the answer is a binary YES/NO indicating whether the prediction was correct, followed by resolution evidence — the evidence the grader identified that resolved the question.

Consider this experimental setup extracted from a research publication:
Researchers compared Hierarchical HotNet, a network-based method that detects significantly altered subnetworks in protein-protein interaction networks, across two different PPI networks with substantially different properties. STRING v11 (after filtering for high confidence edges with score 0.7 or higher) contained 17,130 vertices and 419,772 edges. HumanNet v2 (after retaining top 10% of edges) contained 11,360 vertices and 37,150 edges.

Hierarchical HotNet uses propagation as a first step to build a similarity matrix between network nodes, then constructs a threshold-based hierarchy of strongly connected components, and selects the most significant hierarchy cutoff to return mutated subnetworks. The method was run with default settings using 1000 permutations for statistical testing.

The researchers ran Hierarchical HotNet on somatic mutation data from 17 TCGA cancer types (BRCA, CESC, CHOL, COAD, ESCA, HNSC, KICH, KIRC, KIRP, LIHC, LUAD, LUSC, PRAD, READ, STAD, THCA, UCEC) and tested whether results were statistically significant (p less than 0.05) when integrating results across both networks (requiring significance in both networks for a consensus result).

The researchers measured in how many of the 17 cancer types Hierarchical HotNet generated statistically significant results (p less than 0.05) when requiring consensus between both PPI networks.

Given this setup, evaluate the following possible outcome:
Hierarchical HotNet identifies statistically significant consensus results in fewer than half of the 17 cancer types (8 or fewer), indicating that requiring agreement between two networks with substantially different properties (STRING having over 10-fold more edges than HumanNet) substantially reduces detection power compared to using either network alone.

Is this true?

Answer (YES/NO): YES